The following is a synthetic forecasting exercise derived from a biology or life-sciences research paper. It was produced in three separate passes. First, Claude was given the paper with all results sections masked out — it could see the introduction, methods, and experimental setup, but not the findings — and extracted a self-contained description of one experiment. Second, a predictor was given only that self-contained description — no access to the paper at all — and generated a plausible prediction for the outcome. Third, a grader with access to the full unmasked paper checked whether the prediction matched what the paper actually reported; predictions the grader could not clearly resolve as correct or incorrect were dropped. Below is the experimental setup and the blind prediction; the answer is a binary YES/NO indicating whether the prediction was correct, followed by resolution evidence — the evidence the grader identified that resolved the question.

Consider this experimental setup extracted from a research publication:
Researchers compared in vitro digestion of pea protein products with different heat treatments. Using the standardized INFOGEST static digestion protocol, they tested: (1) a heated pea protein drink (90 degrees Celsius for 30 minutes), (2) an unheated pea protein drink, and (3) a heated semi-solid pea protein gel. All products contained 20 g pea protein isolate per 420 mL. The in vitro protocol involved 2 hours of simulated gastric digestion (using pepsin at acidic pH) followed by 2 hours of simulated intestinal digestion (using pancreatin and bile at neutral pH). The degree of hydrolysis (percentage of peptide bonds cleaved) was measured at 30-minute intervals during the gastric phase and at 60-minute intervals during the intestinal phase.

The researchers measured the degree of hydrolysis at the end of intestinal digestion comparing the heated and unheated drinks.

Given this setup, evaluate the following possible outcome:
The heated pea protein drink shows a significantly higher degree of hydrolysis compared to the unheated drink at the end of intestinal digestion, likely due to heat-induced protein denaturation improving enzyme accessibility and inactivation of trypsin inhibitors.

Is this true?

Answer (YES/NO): NO